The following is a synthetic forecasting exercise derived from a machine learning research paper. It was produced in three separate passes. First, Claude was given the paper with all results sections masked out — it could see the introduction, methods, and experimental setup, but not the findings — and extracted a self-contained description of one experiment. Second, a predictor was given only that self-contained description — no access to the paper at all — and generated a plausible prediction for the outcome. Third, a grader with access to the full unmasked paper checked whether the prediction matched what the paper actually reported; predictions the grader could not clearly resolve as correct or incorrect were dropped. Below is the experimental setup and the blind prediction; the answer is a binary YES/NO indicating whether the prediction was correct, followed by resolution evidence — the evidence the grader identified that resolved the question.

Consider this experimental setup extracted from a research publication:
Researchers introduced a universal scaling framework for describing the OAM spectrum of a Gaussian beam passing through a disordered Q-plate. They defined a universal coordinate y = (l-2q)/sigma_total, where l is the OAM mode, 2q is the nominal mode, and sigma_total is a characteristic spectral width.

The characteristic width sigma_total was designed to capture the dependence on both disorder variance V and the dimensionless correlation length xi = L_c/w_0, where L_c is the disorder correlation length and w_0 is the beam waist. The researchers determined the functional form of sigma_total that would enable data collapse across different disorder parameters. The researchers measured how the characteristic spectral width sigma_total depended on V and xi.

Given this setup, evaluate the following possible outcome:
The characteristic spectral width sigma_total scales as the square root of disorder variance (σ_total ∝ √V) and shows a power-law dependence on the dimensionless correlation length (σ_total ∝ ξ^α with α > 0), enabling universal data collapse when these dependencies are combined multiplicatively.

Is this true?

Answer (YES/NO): NO